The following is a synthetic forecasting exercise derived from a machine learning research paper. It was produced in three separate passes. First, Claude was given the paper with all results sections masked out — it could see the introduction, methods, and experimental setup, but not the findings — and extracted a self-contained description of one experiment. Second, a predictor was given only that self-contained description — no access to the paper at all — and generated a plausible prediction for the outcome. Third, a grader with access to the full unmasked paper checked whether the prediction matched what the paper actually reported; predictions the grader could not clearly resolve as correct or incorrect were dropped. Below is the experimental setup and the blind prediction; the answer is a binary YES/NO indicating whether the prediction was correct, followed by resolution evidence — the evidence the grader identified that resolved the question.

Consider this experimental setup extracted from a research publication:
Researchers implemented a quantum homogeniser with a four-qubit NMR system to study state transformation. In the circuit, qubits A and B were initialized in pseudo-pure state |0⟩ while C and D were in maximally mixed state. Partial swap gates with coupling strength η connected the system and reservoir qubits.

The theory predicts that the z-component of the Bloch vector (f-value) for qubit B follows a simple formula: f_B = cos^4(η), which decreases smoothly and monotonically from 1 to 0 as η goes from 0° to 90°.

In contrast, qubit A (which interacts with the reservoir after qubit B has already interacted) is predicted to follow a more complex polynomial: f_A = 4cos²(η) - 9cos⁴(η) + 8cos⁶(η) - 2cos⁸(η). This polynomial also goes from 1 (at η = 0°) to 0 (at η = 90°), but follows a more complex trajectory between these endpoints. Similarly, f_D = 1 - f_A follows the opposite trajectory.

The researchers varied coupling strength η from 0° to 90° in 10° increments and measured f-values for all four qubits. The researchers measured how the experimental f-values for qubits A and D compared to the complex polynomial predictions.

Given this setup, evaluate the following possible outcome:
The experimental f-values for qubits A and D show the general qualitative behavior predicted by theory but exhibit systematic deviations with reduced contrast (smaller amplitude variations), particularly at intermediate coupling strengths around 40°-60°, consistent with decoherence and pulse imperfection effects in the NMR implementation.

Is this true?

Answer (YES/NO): YES